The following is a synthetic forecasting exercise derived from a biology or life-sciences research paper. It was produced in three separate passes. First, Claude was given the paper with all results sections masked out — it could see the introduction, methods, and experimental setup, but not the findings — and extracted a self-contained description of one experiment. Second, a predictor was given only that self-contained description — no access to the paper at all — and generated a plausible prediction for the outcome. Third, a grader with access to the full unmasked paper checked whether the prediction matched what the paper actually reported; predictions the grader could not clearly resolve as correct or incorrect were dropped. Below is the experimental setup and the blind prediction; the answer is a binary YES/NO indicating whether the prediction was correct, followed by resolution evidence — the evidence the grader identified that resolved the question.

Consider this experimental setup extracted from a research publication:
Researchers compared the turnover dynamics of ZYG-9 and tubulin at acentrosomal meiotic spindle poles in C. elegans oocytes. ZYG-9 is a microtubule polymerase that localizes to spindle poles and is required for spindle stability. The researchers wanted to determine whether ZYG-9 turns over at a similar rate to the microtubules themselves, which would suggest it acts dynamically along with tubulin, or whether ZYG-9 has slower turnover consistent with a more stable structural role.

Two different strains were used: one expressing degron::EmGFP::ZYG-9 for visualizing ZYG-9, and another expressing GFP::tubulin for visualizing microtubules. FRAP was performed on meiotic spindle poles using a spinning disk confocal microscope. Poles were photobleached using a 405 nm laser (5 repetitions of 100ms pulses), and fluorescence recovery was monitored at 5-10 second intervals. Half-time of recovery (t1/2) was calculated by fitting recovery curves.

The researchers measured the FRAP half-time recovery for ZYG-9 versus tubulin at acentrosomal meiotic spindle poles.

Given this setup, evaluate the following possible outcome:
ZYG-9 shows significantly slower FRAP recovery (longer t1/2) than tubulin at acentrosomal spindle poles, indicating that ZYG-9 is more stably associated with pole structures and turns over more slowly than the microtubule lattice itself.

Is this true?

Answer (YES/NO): NO